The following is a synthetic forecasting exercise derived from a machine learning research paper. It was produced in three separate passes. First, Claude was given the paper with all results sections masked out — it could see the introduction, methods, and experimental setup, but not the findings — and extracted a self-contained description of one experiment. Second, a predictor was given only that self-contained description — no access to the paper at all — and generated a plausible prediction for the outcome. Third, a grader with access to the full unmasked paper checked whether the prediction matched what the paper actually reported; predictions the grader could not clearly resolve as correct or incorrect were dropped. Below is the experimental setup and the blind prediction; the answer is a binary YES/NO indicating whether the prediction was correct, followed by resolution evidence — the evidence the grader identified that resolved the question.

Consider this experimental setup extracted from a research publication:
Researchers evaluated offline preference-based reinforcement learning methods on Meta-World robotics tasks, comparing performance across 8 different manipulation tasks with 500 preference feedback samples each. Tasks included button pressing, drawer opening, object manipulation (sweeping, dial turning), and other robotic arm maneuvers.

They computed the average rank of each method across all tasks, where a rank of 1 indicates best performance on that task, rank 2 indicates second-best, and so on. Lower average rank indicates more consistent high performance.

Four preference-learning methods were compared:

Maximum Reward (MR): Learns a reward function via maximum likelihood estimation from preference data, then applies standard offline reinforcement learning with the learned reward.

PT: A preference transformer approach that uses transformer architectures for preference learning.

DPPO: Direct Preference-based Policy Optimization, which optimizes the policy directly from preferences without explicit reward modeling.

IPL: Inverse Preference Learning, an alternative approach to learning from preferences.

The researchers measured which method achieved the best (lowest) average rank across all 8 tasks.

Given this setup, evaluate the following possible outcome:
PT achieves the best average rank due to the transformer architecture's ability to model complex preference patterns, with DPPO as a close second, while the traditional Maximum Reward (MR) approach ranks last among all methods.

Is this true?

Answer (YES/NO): NO